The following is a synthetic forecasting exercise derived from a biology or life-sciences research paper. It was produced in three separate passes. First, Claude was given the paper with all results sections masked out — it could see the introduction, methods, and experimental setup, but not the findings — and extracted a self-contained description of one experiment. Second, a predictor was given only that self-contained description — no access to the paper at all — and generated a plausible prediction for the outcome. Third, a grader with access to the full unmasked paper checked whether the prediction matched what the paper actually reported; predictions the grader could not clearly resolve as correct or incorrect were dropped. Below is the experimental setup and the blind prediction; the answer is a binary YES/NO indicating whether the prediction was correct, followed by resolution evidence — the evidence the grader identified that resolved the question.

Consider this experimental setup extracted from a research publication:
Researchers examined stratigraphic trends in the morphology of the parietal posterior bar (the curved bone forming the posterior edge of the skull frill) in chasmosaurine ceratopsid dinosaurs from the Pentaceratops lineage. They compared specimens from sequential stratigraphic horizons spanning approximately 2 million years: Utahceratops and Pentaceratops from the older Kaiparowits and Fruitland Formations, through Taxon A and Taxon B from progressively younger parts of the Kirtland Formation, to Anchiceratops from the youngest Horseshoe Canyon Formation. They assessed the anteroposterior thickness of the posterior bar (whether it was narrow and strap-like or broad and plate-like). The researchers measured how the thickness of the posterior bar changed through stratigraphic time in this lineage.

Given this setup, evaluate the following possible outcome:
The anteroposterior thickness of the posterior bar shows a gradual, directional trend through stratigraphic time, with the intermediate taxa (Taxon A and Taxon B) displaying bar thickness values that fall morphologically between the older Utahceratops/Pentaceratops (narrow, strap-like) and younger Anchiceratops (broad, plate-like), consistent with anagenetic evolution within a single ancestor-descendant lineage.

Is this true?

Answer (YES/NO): YES